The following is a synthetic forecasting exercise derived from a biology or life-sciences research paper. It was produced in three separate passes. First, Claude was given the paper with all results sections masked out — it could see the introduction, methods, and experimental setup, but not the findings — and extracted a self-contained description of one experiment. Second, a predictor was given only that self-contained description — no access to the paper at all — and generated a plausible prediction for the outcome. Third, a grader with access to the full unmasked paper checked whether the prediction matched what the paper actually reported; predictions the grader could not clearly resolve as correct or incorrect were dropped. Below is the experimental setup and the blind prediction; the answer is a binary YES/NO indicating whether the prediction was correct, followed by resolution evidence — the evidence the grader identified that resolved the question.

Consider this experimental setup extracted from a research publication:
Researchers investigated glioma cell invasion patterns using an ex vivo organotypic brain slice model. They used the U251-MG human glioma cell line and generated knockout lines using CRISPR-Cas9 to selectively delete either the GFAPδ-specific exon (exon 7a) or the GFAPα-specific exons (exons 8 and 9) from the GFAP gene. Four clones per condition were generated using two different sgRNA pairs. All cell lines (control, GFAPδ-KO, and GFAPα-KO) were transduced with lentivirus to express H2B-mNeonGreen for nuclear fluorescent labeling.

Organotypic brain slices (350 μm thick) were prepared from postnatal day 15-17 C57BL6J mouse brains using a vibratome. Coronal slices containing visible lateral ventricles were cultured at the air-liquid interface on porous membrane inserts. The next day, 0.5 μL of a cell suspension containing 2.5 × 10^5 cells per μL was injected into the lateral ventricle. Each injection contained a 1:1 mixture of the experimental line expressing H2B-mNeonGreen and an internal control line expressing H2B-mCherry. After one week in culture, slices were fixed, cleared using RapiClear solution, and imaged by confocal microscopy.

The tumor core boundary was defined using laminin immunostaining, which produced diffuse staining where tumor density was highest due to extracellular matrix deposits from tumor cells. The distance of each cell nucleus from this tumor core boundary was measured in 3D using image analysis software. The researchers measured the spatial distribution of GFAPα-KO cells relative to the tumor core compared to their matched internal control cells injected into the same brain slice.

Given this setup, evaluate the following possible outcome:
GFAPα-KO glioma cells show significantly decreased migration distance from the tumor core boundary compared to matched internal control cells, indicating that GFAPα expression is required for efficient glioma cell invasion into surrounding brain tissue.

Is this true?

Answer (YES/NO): NO